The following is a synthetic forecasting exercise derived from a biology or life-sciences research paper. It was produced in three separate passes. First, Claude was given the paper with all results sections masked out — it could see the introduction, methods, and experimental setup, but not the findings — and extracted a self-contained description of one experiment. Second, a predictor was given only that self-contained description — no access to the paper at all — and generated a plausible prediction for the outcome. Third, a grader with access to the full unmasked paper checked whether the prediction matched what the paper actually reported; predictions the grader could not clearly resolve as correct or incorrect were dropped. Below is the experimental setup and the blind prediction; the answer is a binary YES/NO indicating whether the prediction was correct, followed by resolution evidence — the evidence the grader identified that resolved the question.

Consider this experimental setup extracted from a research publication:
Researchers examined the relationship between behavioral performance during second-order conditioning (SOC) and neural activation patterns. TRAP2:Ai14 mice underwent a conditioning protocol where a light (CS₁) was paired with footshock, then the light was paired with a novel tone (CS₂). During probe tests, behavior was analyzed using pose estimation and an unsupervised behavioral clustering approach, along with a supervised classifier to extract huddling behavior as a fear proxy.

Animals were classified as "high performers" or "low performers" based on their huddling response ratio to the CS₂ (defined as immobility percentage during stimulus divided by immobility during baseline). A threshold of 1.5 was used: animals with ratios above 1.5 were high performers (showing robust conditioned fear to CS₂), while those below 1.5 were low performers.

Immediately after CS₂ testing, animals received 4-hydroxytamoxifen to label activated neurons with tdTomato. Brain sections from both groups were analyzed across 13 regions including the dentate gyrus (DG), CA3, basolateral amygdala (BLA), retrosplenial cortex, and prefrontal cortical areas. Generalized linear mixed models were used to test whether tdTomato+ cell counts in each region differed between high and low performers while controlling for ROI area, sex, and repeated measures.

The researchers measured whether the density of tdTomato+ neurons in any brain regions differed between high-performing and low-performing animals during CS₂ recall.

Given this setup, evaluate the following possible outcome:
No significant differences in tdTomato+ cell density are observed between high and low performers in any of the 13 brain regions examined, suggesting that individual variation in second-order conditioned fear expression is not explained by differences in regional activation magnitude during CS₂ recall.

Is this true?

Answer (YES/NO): NO